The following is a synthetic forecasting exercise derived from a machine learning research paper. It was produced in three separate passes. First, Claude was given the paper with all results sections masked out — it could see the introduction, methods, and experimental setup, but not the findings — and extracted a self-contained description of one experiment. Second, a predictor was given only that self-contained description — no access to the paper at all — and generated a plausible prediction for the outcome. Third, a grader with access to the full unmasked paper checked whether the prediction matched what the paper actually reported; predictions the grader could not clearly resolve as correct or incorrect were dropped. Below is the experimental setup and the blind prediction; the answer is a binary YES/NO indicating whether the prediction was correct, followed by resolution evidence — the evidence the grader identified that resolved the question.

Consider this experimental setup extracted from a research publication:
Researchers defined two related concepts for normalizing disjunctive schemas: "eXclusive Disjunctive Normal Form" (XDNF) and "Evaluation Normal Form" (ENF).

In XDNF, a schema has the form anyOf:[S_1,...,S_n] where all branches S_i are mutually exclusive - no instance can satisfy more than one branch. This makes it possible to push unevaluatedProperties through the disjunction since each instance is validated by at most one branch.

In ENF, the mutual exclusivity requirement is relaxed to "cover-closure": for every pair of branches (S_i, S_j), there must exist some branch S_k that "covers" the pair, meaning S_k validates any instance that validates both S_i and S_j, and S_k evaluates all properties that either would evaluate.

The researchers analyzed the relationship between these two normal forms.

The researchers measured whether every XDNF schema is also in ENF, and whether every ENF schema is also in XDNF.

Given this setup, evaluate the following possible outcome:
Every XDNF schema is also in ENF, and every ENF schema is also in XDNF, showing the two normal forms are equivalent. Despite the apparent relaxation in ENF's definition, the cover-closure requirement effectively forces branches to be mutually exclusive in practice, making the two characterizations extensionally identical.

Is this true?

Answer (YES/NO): NO